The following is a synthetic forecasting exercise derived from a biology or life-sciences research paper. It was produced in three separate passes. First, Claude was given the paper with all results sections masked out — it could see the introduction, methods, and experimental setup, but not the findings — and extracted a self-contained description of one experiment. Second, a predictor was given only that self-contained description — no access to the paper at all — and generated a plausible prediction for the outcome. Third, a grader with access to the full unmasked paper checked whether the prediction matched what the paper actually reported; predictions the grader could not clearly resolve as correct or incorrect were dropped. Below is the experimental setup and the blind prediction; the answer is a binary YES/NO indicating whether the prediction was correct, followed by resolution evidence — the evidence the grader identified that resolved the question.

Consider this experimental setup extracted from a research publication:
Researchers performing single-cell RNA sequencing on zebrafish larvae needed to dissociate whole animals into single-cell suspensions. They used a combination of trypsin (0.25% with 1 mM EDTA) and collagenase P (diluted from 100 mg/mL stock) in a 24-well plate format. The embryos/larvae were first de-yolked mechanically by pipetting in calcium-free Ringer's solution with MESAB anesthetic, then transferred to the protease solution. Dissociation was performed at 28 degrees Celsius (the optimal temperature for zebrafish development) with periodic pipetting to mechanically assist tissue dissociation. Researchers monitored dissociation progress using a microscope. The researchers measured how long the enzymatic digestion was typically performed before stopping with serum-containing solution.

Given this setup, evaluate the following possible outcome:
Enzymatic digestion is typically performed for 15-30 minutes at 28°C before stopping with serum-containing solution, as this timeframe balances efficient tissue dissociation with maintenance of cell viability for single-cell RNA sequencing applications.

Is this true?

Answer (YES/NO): YES